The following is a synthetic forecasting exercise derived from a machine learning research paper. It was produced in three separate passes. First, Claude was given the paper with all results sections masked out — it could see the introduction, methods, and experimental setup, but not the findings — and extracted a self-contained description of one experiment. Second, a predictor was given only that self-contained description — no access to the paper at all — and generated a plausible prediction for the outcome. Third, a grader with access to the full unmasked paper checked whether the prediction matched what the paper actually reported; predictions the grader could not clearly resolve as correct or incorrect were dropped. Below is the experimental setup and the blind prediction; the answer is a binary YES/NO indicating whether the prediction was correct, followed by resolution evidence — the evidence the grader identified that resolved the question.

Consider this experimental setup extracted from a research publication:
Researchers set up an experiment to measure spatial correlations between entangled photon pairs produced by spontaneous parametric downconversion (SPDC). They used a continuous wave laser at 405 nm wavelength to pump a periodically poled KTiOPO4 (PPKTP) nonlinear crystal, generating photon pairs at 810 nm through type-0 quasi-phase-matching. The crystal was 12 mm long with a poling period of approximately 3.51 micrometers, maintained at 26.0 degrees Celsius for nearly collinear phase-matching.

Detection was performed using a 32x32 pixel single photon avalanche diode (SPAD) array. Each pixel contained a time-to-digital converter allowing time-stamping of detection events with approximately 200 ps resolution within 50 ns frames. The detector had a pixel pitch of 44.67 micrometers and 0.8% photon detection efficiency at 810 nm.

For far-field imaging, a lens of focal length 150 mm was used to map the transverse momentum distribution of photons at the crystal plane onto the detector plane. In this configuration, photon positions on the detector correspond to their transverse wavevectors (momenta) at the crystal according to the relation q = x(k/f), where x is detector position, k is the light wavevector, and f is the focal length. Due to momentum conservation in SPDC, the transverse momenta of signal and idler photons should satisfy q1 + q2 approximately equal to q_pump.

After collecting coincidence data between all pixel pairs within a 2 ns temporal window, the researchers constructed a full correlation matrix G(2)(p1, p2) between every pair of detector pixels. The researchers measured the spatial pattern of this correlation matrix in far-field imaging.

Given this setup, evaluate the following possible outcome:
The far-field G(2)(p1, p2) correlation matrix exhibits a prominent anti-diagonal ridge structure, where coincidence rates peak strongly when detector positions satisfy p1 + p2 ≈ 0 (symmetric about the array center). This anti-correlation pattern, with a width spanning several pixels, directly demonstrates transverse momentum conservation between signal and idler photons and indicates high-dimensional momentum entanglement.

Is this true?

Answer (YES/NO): YES